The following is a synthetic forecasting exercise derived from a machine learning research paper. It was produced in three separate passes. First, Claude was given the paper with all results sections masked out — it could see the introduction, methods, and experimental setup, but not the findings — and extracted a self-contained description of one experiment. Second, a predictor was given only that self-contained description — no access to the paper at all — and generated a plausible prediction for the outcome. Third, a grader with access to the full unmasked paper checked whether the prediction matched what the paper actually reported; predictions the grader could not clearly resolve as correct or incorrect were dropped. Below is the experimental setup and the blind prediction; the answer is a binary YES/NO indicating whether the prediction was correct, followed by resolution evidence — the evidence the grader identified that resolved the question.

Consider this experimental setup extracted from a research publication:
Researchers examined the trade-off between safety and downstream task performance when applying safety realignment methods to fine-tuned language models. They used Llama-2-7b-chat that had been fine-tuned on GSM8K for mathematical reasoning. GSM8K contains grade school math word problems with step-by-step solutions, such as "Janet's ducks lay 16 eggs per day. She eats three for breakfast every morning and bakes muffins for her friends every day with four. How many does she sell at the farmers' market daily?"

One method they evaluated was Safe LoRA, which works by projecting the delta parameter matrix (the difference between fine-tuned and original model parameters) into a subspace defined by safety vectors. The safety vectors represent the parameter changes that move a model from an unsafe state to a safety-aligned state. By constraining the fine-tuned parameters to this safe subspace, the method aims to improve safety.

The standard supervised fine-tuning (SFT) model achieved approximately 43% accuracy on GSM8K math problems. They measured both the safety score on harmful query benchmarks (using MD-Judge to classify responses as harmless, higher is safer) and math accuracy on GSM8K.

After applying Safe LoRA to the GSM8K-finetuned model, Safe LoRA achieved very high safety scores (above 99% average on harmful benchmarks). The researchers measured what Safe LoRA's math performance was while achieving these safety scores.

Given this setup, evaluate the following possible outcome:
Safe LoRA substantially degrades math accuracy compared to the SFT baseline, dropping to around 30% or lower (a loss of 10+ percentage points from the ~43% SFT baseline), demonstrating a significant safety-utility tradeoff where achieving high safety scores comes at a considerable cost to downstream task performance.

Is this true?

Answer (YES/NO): YES